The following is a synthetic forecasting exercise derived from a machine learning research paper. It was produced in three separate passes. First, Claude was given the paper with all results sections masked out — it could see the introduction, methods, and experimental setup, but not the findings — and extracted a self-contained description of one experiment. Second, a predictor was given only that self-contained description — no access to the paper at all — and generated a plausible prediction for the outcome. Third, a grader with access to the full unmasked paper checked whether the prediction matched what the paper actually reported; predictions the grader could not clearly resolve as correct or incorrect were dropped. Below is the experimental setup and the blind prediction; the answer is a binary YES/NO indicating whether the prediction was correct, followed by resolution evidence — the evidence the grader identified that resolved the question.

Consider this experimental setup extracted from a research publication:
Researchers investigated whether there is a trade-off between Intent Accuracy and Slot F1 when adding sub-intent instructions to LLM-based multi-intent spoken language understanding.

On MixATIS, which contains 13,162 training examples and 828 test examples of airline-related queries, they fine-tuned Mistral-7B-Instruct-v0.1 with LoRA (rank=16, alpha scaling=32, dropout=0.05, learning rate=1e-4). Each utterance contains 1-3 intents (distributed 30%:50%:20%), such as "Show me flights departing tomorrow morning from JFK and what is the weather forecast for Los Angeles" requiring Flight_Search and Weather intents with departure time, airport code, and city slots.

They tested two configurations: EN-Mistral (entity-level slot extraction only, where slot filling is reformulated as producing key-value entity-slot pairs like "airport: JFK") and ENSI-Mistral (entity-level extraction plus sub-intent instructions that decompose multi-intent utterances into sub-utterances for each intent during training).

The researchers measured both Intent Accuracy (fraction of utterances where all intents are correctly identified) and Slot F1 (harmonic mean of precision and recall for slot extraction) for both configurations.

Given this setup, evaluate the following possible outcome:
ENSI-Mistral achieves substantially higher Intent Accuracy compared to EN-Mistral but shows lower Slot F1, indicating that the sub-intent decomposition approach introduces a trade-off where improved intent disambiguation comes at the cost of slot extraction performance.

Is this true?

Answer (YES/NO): NO